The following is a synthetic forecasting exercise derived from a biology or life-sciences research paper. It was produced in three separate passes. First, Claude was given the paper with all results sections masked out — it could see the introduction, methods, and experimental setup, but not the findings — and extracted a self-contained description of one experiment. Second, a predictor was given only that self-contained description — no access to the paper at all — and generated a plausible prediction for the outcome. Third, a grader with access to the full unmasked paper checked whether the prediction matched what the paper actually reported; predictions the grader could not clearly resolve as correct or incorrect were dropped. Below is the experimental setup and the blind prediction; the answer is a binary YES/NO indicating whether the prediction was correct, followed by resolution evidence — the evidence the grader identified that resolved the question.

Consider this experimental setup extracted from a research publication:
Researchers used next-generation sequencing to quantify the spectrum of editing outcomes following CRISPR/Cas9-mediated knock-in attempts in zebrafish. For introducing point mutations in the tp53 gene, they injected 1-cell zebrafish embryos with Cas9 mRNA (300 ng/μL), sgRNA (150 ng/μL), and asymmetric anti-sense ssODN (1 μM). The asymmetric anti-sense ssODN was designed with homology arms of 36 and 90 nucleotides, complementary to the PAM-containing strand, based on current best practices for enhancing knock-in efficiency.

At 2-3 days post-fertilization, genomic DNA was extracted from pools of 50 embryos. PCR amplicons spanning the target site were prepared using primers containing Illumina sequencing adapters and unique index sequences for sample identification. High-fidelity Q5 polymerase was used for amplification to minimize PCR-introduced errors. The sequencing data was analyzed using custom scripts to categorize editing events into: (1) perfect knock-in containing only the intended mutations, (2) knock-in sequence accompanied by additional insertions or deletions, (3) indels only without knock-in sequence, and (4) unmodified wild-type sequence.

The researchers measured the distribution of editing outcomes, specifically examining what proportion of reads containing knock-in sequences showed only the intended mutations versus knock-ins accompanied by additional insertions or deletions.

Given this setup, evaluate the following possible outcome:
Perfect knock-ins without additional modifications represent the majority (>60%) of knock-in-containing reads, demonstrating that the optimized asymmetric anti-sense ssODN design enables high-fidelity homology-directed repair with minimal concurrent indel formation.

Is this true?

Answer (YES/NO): YES